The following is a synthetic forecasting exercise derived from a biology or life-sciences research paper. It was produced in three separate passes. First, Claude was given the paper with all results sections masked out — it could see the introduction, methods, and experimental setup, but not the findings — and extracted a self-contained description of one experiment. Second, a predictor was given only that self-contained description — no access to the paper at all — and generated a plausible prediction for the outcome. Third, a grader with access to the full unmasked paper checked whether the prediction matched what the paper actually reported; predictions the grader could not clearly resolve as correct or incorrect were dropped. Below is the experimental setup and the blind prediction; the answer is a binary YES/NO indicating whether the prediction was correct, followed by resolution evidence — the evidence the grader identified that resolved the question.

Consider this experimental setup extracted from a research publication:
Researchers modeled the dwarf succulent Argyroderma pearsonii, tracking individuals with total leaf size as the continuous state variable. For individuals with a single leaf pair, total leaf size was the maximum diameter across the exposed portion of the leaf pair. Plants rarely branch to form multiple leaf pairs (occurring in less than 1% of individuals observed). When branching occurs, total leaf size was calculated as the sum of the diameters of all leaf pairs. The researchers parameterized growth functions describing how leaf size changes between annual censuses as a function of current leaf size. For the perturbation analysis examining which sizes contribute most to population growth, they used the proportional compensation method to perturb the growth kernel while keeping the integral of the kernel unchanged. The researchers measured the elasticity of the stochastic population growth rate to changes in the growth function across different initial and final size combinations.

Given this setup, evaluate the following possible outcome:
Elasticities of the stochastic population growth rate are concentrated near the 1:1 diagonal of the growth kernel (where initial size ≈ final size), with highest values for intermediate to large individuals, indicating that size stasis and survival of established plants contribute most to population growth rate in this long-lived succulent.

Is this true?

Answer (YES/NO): NO